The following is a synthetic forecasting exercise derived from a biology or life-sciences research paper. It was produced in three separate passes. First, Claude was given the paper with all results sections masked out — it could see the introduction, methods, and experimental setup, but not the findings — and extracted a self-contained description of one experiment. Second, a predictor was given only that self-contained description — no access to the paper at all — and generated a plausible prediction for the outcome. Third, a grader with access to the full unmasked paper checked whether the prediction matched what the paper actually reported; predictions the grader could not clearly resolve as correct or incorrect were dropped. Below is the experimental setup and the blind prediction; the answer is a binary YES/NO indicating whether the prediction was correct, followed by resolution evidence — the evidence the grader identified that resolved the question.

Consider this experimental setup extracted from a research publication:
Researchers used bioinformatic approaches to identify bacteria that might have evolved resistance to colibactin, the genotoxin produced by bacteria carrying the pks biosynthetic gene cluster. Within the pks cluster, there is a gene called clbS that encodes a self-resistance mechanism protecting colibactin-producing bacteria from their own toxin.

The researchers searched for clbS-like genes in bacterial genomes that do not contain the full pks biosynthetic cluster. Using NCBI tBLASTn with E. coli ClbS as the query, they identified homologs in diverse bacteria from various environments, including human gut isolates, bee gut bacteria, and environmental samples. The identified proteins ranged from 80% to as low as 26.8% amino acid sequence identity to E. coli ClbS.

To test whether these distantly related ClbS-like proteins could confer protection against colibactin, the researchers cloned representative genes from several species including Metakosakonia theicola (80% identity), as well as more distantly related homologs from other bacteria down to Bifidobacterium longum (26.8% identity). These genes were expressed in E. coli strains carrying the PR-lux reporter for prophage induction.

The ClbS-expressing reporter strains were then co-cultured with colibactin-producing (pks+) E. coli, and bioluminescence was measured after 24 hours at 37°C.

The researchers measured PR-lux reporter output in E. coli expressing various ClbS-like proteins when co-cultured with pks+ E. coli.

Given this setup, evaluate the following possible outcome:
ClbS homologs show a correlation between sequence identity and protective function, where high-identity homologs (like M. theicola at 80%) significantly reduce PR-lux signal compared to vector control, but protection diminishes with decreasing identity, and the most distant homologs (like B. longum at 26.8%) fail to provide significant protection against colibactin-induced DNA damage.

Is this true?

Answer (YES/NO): NO